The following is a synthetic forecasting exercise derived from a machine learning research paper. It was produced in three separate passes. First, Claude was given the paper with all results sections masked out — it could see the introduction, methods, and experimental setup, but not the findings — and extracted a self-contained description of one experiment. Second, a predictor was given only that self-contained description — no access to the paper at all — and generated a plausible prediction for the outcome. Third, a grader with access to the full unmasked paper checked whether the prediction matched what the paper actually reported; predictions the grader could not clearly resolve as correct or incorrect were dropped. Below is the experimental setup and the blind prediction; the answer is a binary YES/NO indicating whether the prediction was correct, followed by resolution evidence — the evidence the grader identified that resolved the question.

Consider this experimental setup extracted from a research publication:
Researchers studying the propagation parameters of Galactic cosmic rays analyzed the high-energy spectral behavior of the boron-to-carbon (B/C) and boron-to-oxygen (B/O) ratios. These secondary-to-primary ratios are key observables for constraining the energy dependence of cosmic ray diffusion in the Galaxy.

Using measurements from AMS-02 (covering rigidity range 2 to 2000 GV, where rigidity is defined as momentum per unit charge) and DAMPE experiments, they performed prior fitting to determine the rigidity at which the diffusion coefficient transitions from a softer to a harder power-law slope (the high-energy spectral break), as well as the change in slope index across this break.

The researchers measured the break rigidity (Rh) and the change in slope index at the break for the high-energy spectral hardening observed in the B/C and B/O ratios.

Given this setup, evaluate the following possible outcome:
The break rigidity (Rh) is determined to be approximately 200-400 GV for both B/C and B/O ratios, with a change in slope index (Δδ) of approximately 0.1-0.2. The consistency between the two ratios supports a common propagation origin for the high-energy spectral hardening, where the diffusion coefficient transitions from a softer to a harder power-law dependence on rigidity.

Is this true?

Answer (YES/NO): NO